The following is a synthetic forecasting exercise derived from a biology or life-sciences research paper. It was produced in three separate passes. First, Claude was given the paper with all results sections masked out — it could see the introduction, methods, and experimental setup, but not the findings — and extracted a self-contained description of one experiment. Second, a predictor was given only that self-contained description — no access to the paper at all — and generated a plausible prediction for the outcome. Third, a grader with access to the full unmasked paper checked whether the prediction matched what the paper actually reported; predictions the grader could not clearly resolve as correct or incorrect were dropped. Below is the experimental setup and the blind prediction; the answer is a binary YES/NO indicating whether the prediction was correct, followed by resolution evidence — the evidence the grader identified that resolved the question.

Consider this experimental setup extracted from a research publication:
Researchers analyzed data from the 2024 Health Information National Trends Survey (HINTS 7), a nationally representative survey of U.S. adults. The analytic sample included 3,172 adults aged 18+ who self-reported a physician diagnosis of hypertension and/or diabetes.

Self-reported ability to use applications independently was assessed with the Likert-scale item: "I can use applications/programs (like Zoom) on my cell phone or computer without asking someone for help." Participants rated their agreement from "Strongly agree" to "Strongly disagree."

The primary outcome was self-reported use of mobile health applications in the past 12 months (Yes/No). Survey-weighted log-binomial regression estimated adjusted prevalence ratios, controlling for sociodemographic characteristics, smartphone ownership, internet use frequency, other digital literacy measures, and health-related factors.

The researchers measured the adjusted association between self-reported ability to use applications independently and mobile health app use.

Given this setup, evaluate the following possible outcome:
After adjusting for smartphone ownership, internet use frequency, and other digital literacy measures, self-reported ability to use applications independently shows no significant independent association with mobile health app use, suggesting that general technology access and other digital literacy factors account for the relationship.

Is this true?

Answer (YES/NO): NO